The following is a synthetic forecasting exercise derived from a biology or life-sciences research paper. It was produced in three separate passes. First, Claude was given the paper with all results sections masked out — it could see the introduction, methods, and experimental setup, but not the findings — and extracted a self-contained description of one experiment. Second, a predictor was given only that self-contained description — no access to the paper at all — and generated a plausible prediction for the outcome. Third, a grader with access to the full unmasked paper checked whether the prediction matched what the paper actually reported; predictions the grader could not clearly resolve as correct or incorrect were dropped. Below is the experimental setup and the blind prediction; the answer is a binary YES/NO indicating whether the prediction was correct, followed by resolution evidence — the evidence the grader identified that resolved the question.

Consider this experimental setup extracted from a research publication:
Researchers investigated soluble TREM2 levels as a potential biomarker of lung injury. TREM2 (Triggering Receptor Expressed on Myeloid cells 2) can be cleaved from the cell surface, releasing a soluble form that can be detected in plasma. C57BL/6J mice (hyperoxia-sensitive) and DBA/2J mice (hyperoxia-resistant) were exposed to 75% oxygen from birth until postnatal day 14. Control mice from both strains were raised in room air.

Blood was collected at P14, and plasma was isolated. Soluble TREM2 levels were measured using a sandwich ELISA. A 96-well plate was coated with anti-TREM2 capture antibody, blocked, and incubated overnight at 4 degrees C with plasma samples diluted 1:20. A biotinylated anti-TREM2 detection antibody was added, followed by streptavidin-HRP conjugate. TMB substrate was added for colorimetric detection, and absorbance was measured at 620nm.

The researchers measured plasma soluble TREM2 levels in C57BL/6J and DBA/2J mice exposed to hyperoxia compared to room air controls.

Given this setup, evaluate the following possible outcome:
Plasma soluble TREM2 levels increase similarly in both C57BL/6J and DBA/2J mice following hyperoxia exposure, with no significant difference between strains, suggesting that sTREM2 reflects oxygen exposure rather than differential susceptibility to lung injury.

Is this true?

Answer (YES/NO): NO